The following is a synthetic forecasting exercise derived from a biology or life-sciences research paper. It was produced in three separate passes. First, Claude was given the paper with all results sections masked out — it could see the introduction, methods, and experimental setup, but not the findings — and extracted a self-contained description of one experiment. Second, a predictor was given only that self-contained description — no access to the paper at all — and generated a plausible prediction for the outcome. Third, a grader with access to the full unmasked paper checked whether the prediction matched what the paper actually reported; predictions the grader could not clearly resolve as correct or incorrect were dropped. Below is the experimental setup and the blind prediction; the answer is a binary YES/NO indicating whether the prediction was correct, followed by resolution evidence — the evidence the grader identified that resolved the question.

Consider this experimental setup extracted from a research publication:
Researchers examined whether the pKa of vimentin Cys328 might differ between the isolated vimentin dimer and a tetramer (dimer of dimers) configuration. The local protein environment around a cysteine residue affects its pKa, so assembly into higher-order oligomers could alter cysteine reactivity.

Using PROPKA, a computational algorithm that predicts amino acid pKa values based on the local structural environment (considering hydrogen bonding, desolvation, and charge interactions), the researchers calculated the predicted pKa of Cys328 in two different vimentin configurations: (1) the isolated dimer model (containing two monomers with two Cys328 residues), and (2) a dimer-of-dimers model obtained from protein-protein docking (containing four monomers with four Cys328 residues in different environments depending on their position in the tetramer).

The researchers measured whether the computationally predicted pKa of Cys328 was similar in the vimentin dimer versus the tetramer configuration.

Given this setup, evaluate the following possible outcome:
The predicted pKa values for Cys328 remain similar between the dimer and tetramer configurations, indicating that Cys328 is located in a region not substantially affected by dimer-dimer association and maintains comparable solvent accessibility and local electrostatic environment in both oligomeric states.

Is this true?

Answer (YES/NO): NO